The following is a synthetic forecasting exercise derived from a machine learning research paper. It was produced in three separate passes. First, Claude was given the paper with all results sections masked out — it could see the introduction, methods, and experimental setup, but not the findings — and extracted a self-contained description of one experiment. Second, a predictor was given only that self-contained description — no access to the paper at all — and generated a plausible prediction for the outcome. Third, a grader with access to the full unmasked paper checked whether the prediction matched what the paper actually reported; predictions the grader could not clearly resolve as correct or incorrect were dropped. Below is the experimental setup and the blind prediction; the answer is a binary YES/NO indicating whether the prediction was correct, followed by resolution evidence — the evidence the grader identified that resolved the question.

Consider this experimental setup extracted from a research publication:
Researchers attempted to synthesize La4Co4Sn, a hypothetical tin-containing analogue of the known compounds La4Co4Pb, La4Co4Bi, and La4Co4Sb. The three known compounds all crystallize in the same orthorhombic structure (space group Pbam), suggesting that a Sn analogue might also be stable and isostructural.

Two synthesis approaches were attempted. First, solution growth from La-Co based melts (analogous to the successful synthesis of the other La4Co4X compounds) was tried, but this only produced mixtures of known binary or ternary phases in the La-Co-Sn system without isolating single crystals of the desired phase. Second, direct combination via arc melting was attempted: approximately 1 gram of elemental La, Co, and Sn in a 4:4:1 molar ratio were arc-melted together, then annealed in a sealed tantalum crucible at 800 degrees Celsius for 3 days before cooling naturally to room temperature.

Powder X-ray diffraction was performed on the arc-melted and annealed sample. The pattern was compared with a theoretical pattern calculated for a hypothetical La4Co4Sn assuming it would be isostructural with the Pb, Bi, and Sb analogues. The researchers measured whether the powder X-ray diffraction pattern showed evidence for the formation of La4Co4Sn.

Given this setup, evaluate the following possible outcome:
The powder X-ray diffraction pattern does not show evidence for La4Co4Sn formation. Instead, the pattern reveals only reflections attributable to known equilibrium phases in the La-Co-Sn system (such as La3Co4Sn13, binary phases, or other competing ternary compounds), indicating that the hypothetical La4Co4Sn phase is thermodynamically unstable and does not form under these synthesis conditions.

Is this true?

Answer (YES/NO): NO